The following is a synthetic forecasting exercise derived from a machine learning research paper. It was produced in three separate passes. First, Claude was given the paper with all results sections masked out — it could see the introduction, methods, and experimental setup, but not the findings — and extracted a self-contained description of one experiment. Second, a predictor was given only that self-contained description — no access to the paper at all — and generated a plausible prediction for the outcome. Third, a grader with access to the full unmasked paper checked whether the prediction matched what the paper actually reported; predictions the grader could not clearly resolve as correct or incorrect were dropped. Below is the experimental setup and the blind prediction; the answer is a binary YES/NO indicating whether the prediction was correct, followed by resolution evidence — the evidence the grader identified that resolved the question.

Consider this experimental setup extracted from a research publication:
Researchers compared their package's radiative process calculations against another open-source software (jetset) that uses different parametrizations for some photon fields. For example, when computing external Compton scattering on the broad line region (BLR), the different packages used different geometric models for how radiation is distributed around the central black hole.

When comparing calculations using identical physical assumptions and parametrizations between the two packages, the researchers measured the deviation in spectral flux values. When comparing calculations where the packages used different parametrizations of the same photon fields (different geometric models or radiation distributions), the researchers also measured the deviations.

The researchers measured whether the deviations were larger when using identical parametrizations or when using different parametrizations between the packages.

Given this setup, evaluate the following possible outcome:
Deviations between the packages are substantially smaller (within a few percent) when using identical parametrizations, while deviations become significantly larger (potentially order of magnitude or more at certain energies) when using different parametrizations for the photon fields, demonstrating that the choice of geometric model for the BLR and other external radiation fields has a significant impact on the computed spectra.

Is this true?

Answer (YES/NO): NO